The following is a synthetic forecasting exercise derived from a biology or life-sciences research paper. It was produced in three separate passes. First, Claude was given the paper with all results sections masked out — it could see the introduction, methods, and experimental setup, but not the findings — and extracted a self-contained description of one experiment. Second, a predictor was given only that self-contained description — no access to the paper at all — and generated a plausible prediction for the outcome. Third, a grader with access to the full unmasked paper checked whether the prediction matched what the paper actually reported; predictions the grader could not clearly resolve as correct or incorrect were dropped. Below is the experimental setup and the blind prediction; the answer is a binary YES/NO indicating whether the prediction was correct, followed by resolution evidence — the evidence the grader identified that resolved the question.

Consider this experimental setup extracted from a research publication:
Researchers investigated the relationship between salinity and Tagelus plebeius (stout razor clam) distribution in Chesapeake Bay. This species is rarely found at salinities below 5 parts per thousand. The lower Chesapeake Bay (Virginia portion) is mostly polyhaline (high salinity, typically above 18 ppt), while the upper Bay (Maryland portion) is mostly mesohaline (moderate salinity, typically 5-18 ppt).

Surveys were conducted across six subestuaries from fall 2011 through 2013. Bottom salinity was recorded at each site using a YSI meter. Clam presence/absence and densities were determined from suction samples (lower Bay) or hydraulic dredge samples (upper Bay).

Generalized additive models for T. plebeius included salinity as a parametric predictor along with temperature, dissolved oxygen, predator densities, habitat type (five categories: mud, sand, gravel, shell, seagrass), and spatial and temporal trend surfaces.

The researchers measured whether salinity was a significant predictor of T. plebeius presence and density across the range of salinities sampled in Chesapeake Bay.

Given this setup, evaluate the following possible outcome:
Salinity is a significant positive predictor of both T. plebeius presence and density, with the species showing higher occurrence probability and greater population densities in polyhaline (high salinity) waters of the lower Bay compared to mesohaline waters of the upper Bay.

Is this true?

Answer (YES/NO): NO